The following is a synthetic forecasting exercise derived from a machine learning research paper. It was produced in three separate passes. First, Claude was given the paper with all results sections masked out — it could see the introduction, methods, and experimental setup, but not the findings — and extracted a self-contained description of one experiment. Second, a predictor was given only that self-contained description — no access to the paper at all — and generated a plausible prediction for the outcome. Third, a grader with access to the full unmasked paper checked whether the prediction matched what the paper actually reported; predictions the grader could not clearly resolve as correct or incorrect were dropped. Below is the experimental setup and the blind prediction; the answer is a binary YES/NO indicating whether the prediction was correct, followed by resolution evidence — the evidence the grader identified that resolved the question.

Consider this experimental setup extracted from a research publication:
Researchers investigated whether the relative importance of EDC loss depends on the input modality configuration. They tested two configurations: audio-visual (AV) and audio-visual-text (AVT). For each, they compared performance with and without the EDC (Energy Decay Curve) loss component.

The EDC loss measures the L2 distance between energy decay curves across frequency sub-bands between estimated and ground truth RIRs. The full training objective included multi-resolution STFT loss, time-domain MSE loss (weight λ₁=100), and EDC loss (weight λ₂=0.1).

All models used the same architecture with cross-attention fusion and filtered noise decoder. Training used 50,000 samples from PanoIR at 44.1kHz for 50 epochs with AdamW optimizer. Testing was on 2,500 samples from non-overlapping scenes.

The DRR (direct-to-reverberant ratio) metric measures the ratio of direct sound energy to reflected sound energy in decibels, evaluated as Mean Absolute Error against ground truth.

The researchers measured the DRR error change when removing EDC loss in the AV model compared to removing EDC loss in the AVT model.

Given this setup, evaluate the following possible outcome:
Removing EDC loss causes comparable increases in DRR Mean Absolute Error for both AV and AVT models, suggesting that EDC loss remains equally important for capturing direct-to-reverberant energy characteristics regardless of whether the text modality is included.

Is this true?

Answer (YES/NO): NO